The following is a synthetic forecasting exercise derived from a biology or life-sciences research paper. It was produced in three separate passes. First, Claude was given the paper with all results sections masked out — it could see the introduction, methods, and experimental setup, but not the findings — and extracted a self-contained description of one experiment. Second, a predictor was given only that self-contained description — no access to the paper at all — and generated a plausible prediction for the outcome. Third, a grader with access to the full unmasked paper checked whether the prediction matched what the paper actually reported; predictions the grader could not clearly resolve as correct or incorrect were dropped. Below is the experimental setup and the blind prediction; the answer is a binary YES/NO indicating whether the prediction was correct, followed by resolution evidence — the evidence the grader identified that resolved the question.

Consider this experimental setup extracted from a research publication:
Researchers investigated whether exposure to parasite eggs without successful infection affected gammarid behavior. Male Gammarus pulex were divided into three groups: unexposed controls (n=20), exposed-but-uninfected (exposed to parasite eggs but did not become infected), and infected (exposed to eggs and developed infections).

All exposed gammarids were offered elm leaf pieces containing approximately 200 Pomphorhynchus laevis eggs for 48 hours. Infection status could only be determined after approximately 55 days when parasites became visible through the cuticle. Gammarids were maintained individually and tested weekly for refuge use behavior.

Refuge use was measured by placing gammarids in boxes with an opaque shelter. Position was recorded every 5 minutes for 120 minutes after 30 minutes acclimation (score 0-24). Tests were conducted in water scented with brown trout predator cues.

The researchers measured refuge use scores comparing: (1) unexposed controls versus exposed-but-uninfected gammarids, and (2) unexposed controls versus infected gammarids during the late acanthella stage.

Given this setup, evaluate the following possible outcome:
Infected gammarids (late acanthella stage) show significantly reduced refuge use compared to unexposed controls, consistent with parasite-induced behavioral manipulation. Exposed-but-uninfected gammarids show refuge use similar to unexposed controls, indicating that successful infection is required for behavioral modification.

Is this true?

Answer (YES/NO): NO